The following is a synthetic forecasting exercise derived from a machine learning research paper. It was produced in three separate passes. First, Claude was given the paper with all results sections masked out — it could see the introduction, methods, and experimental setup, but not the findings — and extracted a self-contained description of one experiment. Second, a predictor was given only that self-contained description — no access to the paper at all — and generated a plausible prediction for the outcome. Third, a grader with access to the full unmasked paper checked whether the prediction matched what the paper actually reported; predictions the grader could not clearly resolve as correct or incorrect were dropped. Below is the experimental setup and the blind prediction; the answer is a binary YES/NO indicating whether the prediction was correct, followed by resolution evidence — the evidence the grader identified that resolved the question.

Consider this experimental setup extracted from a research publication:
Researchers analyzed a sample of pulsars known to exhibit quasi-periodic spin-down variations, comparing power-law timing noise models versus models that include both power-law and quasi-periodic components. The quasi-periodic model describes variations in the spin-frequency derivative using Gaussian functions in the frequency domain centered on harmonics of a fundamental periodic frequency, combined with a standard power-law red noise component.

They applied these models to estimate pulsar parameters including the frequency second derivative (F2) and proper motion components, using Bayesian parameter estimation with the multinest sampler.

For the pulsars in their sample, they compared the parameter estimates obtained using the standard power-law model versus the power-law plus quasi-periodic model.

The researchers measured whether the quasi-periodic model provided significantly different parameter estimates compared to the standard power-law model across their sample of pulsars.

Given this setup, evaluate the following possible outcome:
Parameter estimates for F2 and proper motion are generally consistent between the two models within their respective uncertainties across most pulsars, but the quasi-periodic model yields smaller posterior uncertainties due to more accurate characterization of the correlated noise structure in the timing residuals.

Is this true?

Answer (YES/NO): YES